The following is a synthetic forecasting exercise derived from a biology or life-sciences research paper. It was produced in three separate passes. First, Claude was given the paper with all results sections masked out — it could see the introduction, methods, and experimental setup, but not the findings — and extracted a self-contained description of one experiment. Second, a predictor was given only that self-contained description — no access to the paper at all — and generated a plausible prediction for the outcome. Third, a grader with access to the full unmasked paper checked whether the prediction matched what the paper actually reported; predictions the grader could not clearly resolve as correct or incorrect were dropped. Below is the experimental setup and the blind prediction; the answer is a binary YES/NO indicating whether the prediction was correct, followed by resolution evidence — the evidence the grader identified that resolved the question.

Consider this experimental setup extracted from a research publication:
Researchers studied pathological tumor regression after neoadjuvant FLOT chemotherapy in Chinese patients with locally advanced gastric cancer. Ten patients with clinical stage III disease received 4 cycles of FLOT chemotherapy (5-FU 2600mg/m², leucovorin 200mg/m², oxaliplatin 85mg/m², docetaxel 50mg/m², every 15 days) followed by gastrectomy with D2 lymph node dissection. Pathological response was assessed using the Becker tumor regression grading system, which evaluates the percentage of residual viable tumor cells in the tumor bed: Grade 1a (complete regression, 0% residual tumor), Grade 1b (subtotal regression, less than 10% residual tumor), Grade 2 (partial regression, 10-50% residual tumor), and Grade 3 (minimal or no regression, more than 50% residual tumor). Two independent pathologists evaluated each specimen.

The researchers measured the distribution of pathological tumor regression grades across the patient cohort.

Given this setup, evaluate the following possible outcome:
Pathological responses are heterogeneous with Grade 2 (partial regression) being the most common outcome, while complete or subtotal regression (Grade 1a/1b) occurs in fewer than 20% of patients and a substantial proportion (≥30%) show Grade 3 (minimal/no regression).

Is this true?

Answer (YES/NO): NO